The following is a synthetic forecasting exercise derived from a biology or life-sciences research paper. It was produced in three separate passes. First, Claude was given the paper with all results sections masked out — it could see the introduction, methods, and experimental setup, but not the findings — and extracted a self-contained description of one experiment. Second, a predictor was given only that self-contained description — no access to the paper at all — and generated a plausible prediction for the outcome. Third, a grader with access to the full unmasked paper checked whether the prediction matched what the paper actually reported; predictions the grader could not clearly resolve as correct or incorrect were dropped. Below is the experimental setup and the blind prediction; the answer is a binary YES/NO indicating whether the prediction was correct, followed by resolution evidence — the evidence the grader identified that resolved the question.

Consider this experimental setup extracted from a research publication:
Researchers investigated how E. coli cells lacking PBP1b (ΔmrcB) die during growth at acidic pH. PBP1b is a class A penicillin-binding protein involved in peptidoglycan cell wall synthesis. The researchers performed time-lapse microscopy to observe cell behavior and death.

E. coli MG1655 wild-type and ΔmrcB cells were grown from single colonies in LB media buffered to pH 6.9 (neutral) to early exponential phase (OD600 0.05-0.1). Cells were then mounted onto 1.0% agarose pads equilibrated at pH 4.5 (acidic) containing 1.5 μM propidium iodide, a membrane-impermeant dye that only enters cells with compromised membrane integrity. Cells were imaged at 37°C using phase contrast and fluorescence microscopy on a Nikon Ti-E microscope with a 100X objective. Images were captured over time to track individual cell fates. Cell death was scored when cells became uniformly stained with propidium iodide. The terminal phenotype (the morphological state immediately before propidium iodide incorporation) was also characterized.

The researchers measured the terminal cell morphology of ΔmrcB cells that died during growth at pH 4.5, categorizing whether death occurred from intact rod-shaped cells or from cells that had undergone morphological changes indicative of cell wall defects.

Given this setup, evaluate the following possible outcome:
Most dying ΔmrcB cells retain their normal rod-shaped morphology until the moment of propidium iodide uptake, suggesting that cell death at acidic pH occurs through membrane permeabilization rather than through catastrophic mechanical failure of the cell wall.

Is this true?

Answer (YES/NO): NO